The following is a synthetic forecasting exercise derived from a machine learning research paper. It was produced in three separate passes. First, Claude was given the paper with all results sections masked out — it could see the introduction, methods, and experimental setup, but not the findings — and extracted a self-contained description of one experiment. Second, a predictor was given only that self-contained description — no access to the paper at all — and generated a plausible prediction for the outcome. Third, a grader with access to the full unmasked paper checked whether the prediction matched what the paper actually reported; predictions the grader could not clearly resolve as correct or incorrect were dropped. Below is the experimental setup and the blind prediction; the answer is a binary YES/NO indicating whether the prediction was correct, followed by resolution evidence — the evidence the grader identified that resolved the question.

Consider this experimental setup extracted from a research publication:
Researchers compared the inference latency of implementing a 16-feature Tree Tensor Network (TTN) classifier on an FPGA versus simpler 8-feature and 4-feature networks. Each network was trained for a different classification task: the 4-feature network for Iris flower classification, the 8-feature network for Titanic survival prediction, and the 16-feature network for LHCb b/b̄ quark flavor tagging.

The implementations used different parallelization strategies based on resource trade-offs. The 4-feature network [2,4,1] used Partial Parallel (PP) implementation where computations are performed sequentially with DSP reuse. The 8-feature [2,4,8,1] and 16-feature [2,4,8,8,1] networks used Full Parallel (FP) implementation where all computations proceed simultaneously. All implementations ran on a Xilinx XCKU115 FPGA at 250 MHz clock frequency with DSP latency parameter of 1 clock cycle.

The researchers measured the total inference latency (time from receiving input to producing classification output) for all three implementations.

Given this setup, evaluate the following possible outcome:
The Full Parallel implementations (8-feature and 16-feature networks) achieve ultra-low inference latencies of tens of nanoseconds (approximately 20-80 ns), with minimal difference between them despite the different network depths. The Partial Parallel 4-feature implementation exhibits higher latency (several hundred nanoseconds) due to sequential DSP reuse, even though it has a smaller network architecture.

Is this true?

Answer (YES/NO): NO